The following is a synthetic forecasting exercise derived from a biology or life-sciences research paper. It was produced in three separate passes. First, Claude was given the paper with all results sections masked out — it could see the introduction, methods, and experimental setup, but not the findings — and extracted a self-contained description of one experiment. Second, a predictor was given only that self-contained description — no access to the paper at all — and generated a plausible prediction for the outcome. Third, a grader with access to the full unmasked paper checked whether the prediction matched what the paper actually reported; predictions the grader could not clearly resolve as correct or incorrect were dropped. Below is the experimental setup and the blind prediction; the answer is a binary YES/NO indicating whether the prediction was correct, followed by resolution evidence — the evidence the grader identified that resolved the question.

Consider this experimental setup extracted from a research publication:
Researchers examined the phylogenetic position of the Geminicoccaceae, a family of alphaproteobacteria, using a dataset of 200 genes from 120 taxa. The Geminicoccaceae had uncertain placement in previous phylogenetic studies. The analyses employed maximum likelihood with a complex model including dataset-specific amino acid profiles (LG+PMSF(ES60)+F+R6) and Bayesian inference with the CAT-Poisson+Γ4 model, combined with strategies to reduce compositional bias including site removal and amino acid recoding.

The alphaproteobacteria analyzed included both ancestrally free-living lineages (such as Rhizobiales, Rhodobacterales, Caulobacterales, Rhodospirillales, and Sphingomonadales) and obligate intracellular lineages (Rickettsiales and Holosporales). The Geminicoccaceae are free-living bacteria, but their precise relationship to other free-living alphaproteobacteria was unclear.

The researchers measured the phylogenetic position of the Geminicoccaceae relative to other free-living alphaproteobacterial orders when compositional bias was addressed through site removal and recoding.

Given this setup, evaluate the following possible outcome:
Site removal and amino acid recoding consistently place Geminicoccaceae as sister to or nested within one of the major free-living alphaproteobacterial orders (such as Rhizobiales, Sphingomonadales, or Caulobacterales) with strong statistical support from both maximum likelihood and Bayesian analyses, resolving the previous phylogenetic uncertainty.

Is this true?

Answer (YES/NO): NO